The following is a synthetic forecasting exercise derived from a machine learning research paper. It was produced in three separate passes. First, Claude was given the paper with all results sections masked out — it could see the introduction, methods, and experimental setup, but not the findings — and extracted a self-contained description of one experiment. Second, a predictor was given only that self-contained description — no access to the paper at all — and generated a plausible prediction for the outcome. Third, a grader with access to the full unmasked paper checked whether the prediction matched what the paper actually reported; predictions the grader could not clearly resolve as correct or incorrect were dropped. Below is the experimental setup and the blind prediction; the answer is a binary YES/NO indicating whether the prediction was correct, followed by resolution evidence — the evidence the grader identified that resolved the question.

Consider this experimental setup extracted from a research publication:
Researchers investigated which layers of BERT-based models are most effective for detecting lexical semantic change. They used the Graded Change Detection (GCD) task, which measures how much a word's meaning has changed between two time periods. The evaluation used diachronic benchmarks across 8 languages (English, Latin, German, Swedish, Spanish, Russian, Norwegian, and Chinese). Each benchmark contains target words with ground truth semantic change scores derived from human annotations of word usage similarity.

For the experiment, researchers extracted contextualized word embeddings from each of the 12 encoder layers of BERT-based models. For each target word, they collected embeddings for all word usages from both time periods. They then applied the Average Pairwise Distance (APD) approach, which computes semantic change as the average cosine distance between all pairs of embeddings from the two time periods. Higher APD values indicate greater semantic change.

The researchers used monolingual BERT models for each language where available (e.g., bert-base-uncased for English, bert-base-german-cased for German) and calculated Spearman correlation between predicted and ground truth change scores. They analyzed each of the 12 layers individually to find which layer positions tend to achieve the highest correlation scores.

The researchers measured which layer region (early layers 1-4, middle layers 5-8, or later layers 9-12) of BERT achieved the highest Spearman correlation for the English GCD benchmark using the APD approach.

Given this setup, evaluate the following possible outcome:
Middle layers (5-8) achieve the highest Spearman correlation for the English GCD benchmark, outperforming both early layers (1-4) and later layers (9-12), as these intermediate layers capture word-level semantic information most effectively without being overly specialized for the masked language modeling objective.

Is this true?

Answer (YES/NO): YES